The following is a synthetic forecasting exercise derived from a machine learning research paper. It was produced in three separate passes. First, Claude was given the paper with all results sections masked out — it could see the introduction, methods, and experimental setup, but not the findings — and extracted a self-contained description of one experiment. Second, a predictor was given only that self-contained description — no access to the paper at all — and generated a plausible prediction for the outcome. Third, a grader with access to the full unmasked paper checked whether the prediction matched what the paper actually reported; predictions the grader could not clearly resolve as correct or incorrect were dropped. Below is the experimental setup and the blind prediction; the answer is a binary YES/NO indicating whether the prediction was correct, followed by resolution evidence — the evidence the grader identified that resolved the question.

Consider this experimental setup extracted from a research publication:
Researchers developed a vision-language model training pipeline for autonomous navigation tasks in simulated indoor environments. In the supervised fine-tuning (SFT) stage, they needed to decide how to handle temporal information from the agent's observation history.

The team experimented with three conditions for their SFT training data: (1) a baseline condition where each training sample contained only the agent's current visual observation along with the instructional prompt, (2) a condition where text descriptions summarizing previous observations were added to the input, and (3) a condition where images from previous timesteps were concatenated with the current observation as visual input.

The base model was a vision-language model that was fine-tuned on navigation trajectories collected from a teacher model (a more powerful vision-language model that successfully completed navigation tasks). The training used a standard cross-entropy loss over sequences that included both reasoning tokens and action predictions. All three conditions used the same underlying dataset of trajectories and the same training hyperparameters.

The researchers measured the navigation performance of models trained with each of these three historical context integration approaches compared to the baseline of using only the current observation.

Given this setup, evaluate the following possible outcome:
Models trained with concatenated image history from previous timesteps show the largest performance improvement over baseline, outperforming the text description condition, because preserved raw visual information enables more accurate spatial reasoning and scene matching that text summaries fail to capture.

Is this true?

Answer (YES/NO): NO